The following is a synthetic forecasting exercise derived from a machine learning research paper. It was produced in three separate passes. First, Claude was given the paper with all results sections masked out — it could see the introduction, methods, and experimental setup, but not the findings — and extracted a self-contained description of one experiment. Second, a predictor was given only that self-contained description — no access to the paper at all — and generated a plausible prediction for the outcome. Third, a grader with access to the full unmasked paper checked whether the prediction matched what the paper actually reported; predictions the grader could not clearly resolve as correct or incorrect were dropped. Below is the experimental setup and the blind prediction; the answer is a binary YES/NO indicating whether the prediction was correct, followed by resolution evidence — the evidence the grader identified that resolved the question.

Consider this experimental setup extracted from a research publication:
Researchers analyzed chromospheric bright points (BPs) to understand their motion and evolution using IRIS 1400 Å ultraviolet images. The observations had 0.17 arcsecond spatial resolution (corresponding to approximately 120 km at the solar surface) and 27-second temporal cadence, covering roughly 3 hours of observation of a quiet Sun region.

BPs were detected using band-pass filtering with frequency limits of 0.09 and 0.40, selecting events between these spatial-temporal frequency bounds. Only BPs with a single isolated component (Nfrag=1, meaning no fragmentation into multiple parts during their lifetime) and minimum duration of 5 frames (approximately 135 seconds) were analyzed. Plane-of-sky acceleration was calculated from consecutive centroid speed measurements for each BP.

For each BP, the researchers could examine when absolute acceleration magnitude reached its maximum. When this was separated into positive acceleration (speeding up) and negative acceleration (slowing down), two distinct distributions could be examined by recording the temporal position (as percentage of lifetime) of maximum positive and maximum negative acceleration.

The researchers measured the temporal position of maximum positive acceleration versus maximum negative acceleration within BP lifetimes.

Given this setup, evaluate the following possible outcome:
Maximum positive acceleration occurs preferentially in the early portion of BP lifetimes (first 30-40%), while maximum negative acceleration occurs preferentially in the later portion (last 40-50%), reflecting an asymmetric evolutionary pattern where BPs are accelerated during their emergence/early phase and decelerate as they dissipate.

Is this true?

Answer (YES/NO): YES